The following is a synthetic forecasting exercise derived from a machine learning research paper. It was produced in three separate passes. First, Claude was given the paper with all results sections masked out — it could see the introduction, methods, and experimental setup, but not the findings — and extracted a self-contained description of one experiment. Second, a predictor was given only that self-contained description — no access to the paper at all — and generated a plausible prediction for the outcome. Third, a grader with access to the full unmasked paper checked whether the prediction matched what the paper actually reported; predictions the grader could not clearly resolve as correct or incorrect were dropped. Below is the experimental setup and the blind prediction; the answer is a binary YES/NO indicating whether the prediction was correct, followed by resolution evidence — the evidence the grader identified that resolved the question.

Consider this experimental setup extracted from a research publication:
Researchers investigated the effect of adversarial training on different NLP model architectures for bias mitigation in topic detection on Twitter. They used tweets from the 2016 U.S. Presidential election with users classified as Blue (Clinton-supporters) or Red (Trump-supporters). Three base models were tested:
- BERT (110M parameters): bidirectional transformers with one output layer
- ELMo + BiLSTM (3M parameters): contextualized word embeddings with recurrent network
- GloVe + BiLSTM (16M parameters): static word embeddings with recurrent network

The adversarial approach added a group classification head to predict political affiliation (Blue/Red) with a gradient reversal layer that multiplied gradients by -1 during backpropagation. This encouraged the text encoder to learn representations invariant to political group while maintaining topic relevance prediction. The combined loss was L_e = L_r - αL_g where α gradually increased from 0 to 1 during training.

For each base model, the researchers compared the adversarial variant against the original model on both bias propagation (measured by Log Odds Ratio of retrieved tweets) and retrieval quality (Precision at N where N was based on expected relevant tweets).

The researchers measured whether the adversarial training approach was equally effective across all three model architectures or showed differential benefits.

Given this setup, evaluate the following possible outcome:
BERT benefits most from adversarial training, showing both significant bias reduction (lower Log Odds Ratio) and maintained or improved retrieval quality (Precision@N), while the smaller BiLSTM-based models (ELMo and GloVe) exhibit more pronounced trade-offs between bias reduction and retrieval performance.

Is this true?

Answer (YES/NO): YES